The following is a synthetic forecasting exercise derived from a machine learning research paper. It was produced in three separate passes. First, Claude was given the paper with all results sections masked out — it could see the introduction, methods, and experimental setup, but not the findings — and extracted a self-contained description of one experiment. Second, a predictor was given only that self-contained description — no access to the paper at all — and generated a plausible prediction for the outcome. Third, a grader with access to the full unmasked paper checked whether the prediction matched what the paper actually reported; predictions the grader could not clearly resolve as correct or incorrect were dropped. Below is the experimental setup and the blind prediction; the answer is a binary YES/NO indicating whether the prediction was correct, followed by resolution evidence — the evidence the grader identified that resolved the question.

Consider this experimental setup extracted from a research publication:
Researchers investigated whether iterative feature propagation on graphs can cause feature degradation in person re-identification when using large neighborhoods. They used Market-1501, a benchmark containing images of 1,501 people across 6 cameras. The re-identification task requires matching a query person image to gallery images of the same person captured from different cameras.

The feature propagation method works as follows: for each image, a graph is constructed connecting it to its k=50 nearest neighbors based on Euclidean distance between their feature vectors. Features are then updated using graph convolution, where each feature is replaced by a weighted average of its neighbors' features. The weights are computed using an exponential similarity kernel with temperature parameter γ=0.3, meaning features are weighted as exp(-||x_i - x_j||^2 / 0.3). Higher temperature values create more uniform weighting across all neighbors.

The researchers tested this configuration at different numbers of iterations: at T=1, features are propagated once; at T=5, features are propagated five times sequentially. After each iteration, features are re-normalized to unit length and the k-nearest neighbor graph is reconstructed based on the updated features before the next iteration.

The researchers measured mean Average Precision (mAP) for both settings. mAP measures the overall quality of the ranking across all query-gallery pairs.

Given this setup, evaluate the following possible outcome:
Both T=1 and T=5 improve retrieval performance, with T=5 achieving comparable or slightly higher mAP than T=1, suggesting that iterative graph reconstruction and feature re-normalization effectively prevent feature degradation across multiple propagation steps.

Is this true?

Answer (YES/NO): NO